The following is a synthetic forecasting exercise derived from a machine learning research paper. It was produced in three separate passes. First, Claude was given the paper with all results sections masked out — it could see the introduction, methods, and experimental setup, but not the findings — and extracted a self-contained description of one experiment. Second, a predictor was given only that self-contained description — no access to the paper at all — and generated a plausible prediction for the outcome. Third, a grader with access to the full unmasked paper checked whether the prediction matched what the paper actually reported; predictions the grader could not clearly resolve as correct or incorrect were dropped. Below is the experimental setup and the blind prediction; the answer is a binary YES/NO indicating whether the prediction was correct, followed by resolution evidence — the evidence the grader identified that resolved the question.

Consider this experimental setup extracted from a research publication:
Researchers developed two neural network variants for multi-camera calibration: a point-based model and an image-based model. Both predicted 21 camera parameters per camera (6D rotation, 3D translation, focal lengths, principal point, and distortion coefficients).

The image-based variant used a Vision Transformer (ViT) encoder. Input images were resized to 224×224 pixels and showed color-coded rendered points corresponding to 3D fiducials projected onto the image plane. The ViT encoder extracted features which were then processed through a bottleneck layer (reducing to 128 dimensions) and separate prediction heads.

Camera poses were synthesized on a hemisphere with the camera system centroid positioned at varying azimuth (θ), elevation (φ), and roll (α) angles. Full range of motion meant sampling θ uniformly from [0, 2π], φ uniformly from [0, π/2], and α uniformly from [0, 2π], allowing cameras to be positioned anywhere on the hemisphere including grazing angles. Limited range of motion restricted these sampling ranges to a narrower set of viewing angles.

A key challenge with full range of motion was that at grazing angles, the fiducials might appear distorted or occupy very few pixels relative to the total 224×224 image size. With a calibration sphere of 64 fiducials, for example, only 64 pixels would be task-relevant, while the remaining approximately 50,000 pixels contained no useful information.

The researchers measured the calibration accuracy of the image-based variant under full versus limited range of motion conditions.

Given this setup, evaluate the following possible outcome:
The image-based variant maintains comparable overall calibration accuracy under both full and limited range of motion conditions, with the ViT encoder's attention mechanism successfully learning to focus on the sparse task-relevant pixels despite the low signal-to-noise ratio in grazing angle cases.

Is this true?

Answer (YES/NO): NO